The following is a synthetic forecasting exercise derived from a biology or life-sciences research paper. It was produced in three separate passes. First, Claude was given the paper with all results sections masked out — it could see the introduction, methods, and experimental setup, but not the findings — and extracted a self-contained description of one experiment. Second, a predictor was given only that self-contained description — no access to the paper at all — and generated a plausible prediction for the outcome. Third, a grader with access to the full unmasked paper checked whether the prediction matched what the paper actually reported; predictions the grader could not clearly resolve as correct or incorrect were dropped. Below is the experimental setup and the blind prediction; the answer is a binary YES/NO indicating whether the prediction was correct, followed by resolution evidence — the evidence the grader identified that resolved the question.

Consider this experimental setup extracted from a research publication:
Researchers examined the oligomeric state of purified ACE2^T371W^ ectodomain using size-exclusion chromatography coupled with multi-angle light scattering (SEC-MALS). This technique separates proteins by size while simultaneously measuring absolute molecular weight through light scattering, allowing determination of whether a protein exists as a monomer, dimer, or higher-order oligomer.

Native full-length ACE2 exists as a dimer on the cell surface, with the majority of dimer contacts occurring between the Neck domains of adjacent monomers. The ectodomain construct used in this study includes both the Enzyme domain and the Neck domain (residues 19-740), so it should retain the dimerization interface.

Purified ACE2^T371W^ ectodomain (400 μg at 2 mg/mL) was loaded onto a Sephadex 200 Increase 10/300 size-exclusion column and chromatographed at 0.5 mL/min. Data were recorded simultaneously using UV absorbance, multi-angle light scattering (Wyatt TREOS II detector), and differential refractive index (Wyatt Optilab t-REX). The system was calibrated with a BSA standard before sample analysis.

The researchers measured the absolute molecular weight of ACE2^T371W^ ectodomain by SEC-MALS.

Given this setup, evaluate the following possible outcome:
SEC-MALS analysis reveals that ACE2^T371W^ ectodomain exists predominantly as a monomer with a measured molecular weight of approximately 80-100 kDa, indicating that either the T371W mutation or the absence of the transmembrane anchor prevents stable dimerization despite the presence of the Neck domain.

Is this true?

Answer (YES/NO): NO